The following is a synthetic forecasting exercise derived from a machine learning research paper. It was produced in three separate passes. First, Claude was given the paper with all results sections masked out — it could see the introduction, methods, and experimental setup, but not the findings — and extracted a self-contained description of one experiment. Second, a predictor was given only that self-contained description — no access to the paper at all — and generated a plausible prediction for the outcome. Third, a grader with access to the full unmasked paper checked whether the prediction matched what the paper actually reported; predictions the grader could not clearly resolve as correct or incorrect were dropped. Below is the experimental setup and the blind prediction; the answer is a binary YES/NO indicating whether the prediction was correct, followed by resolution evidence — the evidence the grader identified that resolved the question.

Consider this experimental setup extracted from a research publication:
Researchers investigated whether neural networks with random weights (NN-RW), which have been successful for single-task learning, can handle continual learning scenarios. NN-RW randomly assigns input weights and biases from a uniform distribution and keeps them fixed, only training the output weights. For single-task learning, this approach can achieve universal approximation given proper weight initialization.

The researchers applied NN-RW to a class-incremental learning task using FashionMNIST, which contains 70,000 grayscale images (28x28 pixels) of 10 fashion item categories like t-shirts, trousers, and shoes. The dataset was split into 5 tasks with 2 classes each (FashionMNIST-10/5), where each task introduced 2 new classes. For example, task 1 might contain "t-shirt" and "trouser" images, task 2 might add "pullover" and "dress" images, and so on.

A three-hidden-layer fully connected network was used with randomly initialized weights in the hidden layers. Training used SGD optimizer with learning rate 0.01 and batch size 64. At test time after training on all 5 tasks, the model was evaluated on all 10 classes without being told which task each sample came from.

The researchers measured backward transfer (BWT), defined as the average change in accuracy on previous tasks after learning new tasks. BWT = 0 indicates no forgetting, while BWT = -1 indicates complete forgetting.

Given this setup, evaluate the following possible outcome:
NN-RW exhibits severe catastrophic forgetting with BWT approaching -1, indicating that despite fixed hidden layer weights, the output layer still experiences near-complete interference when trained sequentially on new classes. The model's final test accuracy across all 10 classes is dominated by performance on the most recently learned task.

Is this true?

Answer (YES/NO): YES